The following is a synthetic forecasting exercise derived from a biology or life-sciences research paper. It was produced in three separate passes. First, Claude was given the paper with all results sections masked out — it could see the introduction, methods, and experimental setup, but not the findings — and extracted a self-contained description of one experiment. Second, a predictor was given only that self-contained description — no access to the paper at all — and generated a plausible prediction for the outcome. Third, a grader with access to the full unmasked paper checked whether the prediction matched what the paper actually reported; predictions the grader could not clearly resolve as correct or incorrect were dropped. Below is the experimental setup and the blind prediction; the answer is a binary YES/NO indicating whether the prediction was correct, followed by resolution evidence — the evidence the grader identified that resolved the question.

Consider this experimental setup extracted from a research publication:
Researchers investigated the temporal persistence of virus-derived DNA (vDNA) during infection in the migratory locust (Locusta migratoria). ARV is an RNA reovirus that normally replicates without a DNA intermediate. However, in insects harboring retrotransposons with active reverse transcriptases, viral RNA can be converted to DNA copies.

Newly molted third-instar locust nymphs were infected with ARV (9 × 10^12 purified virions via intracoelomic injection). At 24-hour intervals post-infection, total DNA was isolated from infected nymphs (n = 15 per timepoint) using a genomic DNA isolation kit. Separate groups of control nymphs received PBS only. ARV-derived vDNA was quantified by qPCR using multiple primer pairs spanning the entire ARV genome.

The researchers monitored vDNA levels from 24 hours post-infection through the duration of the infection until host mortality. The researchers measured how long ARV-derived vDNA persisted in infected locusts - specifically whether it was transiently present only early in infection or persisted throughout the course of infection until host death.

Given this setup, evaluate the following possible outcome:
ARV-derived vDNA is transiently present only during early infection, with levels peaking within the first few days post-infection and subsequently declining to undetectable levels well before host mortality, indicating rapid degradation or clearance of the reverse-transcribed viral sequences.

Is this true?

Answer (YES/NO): NO